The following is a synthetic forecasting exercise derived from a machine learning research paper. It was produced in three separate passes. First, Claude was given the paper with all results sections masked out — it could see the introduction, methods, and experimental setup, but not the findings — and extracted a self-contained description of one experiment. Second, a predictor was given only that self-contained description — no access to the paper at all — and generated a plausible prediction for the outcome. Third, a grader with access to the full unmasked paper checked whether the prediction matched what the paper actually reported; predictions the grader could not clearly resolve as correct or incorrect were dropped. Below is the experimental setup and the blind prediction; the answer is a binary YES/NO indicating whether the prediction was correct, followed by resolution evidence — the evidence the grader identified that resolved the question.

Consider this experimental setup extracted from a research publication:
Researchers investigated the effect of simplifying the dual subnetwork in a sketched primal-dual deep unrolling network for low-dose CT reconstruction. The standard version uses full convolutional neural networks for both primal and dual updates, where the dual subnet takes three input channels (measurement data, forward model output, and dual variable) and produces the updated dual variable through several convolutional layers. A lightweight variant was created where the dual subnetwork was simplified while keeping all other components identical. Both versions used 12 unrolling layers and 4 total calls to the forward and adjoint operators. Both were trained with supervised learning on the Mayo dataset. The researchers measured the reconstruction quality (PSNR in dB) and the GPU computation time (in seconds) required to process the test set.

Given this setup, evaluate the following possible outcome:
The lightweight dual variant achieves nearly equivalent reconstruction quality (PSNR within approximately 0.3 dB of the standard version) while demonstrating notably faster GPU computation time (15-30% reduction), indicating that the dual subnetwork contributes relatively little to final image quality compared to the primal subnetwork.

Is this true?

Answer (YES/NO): YES